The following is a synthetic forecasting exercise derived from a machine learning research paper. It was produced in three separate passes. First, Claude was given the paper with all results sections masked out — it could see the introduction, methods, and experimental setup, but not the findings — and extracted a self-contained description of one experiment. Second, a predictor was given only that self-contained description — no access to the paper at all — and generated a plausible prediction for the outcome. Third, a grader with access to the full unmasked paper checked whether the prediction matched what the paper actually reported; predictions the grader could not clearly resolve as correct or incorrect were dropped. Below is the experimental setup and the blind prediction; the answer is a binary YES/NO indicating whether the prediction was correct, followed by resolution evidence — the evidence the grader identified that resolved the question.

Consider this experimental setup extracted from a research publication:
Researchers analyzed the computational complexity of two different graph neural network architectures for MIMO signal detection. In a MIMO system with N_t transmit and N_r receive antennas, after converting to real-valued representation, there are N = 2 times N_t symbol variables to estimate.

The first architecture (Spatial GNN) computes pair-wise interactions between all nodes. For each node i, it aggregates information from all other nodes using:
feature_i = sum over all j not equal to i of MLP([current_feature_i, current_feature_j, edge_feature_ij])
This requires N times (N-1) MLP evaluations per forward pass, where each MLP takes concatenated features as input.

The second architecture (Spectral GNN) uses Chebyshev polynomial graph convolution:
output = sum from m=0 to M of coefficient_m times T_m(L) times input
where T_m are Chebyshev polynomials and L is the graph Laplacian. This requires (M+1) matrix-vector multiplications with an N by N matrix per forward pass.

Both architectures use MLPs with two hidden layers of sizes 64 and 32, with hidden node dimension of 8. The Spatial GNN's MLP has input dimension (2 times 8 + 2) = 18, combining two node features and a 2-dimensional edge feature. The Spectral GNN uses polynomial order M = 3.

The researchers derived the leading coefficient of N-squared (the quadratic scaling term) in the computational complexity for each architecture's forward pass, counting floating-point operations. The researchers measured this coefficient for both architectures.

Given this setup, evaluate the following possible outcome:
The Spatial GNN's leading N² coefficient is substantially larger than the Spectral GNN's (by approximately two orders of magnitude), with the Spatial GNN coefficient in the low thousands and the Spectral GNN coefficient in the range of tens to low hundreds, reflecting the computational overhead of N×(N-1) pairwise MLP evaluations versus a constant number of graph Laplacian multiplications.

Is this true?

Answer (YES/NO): YES